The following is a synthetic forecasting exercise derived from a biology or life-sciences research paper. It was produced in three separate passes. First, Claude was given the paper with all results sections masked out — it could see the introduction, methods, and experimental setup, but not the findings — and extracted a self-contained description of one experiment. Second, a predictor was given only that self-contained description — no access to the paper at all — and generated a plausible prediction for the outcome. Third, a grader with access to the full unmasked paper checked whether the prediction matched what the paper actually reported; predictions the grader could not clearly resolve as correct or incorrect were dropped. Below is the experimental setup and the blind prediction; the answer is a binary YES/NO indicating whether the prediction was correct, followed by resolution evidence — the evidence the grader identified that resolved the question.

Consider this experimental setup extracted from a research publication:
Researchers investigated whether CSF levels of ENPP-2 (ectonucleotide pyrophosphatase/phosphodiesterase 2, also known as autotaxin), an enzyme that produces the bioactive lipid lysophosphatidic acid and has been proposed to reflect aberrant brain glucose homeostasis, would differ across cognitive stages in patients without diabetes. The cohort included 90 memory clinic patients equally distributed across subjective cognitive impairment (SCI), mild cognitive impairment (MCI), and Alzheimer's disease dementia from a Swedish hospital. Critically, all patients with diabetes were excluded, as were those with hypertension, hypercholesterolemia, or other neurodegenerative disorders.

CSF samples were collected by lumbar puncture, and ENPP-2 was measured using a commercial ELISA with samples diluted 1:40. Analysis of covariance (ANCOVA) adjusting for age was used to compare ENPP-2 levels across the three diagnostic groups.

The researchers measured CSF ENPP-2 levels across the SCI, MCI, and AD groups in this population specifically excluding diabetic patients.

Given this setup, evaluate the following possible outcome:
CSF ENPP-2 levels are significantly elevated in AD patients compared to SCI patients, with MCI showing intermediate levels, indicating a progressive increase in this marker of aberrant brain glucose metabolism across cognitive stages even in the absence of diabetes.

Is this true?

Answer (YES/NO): NO